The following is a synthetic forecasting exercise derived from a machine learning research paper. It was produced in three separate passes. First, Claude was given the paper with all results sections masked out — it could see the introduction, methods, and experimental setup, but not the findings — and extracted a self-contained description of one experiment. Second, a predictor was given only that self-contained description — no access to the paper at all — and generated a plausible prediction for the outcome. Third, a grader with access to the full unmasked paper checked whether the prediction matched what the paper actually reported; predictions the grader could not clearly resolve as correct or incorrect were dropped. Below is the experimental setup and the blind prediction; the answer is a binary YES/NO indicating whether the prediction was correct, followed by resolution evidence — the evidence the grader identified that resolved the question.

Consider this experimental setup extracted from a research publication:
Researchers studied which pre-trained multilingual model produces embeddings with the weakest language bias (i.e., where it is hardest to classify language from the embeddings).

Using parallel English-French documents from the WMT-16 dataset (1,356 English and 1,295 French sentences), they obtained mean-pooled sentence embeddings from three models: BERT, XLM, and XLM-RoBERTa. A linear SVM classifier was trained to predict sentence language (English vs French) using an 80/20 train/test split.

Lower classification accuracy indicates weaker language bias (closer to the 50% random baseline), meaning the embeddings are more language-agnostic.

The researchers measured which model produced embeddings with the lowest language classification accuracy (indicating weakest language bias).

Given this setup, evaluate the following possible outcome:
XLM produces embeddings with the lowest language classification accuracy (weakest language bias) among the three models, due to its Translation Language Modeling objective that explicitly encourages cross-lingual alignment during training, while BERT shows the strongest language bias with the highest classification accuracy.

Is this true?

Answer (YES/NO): NO